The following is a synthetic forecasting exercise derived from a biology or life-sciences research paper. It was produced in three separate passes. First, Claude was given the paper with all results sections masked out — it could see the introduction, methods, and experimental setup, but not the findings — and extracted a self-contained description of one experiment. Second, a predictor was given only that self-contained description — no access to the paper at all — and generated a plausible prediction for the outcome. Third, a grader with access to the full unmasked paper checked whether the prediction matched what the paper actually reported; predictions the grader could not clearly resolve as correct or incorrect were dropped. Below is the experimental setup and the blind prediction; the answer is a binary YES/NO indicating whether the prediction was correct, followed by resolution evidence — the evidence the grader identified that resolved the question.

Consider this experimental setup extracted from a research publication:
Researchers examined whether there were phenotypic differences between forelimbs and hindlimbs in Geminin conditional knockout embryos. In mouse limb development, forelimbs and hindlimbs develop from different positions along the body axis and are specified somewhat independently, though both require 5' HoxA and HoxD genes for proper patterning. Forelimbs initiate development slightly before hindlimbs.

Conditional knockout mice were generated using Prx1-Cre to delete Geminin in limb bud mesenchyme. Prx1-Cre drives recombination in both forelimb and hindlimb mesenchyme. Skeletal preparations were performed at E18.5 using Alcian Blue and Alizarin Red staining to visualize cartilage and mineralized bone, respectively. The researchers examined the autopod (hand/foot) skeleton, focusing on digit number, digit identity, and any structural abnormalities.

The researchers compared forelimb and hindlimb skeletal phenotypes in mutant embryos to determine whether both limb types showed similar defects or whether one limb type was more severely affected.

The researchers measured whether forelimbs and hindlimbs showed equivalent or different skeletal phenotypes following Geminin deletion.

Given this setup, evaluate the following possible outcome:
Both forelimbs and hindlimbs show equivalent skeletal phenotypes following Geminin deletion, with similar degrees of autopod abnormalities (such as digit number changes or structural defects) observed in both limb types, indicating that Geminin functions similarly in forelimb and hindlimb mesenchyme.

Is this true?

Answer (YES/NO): NO